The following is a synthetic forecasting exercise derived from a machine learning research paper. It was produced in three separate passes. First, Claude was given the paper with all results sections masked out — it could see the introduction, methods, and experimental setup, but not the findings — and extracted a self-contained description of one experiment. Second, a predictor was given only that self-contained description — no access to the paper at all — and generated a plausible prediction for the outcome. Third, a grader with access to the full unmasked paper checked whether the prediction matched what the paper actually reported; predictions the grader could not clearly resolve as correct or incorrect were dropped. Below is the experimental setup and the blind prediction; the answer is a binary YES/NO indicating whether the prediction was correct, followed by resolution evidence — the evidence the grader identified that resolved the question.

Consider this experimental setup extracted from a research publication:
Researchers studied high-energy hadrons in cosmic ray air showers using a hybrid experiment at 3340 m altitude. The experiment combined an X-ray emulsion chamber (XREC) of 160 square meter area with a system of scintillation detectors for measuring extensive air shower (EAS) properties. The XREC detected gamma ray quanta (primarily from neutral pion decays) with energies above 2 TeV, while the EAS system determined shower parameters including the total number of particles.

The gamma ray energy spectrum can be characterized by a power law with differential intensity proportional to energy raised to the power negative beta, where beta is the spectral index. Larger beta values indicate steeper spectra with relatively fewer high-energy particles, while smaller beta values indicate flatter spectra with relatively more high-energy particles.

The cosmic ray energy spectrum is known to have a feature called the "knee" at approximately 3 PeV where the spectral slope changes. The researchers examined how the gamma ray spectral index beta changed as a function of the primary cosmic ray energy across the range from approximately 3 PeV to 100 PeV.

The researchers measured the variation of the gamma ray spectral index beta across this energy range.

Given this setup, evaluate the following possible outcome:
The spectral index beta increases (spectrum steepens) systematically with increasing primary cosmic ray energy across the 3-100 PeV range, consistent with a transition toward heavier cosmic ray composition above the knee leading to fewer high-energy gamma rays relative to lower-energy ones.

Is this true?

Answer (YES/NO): NO